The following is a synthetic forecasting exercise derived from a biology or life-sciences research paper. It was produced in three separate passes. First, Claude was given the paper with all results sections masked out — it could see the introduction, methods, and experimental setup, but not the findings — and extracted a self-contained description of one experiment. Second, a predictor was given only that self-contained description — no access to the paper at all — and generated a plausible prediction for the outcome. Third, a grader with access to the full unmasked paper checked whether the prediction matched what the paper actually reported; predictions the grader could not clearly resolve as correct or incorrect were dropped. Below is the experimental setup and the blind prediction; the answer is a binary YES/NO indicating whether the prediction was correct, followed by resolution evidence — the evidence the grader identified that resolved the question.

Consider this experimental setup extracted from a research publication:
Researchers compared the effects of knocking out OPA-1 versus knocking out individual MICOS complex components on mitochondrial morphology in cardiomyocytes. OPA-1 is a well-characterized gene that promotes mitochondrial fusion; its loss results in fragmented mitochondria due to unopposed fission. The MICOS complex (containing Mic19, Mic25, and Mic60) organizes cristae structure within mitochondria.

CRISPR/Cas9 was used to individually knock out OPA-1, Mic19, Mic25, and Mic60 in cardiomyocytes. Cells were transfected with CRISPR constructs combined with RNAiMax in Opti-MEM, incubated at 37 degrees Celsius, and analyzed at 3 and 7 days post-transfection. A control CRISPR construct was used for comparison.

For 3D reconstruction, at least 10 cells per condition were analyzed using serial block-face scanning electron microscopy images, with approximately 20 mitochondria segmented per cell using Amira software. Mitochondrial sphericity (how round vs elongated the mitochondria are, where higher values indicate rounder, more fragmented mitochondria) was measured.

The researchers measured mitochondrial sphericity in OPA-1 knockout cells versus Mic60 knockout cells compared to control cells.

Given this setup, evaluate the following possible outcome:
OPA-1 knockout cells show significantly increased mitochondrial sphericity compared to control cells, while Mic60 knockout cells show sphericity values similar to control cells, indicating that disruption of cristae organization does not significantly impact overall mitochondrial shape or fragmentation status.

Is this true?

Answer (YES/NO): NO